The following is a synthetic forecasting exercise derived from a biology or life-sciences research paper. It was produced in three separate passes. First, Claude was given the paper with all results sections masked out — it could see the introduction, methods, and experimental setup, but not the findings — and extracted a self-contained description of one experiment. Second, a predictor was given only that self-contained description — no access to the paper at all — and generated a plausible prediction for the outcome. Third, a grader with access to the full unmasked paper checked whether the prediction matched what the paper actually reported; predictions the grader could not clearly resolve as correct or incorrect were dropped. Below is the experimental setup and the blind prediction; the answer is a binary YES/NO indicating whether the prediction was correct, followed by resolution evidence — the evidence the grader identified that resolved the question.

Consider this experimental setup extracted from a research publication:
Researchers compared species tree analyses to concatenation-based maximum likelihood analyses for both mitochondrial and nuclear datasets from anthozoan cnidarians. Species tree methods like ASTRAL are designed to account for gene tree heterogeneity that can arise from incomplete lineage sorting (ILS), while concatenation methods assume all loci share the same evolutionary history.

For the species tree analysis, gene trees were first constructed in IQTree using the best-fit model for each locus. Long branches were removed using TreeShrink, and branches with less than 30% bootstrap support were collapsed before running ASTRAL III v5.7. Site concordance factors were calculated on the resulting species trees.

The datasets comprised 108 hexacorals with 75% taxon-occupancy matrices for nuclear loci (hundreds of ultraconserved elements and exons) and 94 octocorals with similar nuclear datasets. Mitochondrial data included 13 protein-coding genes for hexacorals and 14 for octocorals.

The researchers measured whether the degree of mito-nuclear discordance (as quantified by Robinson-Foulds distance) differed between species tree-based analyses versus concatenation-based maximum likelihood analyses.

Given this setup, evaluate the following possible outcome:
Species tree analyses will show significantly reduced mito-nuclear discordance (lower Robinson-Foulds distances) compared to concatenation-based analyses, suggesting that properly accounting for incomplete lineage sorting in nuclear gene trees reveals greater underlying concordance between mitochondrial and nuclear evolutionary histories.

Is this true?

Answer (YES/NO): NO